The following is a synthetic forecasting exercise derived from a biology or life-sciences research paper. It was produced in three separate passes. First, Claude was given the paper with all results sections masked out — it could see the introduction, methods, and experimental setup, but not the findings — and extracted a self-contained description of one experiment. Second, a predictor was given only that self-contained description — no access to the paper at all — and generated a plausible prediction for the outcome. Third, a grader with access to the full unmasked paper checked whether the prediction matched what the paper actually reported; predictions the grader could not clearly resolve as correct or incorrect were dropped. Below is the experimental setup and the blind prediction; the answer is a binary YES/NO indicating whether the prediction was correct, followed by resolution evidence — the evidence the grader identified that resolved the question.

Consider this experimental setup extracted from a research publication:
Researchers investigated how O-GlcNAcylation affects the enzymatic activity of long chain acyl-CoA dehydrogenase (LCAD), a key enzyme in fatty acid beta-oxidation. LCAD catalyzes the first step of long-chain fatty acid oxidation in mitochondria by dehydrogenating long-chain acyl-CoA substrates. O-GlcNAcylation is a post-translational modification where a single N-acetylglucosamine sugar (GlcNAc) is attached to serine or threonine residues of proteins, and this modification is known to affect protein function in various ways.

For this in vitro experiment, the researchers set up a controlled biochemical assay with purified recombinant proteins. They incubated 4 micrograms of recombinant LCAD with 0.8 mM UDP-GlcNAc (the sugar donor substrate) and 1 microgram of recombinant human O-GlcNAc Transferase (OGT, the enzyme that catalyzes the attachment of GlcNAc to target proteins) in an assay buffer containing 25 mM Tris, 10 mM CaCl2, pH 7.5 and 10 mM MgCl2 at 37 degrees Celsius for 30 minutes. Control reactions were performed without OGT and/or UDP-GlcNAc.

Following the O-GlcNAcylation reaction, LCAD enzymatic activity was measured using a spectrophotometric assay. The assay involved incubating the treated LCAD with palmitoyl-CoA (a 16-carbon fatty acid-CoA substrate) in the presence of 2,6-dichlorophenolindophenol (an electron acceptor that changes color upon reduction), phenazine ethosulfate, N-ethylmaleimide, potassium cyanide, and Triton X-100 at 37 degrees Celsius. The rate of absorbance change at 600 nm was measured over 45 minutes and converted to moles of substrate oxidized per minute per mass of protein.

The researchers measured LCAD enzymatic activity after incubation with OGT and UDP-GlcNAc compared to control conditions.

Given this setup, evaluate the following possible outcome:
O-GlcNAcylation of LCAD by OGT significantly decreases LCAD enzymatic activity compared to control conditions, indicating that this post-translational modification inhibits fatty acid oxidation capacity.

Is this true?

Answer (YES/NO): YES